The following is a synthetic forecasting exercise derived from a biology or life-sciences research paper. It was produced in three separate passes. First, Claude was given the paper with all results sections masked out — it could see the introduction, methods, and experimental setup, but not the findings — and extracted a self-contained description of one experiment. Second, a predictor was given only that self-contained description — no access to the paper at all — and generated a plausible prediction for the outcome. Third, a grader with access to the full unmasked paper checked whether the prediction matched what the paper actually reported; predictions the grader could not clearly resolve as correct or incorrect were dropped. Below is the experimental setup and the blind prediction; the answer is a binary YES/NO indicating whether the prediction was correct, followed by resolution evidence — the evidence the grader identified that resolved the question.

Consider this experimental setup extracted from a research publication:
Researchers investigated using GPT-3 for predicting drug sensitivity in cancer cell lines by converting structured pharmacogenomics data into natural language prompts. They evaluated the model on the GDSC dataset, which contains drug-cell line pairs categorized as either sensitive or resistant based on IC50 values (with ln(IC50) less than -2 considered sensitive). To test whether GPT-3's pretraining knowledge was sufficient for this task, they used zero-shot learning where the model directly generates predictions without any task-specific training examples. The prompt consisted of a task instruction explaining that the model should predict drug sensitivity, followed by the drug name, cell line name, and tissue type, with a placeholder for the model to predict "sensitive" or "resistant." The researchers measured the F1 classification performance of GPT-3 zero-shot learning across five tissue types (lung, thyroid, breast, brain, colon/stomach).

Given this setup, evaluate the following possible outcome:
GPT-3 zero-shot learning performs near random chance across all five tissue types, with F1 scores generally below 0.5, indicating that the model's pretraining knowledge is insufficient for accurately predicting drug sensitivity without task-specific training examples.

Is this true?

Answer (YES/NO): NO